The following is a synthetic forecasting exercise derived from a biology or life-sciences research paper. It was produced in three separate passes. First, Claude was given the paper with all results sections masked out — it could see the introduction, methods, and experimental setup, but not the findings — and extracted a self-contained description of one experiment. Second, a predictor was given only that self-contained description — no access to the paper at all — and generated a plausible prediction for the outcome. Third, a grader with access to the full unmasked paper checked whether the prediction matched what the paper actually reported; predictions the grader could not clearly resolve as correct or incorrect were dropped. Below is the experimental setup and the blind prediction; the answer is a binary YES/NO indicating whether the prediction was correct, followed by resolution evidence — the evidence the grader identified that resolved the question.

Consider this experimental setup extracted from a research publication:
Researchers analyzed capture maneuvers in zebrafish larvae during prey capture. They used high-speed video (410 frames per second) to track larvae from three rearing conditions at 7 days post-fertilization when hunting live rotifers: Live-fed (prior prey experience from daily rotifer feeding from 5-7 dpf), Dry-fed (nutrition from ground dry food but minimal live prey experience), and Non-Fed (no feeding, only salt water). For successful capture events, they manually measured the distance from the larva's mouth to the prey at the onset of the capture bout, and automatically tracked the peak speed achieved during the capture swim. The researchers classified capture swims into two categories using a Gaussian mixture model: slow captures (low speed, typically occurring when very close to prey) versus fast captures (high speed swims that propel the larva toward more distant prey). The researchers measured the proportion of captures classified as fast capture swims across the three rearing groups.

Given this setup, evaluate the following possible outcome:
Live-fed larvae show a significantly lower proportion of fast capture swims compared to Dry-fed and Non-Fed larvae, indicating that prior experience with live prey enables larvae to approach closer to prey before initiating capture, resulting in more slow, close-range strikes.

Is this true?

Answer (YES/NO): NO